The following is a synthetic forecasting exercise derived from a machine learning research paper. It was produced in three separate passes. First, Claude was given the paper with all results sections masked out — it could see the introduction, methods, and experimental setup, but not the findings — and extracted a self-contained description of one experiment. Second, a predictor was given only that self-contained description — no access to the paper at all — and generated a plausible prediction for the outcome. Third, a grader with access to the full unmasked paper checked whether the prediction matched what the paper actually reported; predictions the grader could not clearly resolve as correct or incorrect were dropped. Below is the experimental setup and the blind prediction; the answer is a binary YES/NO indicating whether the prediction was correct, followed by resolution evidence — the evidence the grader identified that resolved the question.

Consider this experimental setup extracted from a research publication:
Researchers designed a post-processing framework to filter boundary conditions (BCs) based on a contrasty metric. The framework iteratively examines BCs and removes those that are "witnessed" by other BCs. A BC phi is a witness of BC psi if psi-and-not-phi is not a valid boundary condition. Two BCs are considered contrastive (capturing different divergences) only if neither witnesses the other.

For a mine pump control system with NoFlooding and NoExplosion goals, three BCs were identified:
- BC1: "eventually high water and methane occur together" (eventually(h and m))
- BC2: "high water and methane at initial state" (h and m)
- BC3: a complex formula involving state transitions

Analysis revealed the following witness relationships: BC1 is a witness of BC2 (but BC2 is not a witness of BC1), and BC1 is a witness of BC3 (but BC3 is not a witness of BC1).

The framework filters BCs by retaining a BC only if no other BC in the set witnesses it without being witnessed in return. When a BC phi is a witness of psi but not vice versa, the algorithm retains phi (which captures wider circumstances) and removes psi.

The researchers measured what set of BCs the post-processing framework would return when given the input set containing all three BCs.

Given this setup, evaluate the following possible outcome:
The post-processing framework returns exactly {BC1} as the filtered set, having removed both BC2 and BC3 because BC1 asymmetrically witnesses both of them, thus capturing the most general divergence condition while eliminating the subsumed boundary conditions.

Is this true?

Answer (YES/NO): YES